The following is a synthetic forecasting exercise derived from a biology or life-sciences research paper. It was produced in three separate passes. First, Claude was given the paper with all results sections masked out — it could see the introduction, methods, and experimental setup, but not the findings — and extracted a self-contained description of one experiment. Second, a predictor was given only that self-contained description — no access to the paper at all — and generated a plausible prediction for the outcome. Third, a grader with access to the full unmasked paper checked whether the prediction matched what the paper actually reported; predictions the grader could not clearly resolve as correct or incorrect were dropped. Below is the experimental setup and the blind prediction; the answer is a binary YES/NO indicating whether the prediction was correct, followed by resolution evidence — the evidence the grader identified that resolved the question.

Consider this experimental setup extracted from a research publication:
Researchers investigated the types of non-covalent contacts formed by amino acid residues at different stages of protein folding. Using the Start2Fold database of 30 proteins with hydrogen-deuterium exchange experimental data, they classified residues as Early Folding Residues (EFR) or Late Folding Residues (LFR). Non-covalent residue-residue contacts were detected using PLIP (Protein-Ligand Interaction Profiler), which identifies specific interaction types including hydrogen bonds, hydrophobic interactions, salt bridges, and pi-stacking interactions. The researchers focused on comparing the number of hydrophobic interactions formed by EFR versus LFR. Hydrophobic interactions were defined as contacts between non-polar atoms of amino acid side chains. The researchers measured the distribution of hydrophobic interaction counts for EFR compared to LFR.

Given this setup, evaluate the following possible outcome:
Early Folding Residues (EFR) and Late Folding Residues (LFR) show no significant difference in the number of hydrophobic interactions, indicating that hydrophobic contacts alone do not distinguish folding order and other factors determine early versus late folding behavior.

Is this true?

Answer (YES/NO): NO